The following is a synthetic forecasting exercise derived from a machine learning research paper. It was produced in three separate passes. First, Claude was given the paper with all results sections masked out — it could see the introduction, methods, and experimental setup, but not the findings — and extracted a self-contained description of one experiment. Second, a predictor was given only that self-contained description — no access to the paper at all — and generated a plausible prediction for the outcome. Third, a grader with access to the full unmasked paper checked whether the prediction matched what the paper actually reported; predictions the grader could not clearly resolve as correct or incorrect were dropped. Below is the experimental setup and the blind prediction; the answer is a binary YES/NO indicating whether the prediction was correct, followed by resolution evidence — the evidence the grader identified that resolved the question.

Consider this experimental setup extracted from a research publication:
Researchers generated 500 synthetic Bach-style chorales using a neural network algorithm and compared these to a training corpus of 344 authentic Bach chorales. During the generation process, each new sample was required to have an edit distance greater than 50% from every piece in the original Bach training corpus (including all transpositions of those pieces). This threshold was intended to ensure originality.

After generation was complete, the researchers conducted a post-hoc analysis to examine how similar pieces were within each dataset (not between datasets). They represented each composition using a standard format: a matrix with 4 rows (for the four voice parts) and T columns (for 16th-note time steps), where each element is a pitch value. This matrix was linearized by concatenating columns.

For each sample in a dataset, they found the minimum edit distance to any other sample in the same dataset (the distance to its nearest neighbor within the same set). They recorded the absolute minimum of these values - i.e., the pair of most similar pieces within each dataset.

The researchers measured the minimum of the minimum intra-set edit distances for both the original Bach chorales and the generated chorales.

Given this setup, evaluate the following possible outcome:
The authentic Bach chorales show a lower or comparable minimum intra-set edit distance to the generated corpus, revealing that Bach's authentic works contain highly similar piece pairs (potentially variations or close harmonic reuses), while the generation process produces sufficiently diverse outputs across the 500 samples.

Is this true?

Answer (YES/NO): YES